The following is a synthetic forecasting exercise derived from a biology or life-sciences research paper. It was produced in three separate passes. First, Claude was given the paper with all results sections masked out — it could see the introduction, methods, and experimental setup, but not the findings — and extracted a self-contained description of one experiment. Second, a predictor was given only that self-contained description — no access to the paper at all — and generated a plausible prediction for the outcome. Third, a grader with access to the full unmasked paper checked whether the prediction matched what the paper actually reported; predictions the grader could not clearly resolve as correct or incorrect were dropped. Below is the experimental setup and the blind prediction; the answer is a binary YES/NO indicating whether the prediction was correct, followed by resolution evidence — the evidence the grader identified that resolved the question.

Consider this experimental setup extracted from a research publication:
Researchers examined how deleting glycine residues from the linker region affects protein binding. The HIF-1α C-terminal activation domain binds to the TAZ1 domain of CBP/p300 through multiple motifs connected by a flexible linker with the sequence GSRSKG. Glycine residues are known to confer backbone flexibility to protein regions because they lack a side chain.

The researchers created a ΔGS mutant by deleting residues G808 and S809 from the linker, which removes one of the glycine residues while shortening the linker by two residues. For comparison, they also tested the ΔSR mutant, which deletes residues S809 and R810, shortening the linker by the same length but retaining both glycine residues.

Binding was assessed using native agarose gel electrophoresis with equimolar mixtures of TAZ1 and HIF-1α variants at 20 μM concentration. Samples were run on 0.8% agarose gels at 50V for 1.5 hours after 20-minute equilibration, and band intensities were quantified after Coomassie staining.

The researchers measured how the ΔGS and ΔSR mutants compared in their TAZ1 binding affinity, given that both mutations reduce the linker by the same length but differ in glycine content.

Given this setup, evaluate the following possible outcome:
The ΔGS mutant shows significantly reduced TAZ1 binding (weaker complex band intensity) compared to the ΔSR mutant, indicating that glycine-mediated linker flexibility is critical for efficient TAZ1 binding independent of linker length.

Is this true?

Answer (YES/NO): YES